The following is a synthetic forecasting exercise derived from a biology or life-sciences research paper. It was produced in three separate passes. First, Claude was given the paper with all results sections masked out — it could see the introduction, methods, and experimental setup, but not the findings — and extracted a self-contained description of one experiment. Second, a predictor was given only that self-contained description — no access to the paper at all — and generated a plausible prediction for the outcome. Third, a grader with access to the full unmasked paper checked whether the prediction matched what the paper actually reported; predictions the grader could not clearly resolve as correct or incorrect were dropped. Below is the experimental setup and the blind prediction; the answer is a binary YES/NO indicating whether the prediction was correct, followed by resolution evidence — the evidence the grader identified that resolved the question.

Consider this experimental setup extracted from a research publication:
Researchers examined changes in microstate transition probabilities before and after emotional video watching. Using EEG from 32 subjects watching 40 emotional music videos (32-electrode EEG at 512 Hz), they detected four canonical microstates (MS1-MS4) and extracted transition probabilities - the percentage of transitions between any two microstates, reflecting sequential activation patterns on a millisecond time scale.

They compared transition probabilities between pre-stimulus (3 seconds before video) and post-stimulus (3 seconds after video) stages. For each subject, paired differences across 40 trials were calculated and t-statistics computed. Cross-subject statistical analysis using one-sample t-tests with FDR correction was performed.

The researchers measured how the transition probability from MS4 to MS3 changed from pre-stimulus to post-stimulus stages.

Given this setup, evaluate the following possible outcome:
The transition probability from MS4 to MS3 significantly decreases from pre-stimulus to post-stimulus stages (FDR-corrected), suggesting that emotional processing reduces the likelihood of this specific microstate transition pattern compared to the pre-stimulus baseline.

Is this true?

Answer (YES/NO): YES